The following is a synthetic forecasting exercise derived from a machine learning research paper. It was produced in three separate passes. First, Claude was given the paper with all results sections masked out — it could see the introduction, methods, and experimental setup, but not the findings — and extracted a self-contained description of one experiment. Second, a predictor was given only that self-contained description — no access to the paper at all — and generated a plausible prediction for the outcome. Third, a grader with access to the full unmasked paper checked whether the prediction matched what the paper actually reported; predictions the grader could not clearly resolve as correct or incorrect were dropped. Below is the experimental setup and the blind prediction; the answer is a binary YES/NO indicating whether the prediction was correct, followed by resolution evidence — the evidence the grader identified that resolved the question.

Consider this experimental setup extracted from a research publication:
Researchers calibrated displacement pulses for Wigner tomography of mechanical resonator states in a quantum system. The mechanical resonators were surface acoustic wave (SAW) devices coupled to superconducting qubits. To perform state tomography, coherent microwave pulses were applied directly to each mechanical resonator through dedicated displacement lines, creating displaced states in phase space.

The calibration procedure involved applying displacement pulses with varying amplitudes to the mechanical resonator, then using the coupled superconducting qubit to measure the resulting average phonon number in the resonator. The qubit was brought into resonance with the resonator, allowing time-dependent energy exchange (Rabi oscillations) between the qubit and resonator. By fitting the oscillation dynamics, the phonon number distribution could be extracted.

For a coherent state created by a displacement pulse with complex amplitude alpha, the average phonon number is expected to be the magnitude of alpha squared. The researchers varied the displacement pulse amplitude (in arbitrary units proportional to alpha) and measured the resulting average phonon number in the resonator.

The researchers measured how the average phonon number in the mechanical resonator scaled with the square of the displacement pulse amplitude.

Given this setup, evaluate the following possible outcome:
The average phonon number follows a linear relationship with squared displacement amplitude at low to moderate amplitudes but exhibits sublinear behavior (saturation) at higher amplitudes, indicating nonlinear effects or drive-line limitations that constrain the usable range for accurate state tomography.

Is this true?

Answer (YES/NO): YES